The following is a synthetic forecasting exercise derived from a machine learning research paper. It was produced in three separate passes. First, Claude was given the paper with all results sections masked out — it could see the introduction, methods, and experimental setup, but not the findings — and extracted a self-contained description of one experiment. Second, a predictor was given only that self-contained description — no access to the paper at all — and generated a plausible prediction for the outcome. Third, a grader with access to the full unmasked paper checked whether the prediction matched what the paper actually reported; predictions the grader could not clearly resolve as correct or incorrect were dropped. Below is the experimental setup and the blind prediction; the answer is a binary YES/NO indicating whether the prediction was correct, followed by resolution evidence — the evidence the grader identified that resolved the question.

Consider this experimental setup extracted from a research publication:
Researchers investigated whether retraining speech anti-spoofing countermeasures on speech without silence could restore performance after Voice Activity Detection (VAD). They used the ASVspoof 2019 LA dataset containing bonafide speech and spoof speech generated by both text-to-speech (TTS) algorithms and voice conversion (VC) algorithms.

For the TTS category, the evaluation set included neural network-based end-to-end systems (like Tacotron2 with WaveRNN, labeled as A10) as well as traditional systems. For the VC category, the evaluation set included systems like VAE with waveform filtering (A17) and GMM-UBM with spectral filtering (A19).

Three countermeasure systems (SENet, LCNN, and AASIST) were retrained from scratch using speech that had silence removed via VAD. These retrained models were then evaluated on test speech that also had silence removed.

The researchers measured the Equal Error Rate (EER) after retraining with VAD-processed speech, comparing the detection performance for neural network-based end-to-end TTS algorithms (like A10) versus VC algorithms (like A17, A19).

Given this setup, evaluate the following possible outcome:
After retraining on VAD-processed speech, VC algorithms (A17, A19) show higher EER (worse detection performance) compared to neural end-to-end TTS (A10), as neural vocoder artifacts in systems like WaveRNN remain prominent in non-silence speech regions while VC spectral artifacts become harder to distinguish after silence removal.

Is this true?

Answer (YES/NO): NO